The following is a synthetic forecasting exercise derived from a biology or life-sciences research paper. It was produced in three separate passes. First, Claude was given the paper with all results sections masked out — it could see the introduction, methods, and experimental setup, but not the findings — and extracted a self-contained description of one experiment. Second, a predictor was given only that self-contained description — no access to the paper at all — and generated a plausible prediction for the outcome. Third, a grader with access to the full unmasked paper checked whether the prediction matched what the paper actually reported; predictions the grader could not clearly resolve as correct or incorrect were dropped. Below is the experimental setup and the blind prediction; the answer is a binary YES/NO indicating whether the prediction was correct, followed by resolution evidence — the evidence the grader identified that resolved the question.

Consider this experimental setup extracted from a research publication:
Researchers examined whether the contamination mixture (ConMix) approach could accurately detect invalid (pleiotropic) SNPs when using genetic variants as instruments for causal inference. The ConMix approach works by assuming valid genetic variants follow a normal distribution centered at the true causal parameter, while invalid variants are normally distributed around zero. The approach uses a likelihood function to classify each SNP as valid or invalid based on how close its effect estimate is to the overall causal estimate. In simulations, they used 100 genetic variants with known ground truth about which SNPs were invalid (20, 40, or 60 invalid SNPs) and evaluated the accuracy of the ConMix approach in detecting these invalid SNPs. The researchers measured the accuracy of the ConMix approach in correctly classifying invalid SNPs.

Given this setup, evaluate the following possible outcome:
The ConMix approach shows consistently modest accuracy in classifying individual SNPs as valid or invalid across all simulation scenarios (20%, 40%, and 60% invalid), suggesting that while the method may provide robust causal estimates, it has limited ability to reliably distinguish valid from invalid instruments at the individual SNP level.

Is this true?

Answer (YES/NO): NO